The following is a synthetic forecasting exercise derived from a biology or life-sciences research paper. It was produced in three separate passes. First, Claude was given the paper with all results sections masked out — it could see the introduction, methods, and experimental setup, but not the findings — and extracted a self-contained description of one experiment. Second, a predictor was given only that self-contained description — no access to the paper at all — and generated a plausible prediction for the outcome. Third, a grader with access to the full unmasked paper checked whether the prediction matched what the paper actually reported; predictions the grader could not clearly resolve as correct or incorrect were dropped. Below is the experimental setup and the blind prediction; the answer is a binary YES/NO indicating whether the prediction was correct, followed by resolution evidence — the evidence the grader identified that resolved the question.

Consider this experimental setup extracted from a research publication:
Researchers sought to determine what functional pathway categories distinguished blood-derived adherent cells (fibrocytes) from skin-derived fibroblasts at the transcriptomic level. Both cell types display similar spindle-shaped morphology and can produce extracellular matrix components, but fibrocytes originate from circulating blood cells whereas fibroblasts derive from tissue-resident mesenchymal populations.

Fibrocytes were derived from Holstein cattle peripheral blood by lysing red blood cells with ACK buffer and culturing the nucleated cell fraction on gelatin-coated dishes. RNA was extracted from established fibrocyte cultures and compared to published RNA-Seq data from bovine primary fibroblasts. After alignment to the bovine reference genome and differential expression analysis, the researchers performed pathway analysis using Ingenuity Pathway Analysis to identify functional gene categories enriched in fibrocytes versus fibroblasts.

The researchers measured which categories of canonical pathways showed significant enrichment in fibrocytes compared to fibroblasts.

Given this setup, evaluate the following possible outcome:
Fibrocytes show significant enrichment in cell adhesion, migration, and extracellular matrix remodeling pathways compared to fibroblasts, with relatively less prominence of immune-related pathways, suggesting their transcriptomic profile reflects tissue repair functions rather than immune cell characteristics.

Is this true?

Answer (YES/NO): NO